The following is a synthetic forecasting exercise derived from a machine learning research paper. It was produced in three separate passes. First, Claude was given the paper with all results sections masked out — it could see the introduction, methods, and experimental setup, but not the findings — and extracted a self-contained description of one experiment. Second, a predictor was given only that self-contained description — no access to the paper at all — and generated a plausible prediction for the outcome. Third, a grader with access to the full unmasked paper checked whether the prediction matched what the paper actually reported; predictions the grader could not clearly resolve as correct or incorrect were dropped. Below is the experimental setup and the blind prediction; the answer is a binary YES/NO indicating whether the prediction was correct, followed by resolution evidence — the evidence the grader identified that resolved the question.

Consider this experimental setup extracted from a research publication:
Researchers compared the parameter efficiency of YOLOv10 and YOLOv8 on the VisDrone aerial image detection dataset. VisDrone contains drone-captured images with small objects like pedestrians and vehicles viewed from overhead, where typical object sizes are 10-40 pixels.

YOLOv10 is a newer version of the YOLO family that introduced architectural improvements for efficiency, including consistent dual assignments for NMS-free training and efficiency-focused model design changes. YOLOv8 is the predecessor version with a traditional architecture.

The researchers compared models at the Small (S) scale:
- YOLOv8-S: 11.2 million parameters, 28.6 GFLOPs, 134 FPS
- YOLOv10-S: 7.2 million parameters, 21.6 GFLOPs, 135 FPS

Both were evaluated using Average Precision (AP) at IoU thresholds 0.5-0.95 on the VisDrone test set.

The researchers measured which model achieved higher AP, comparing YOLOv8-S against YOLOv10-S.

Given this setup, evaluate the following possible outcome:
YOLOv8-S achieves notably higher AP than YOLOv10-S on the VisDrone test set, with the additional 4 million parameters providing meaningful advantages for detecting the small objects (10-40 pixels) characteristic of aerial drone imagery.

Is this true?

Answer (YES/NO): NO